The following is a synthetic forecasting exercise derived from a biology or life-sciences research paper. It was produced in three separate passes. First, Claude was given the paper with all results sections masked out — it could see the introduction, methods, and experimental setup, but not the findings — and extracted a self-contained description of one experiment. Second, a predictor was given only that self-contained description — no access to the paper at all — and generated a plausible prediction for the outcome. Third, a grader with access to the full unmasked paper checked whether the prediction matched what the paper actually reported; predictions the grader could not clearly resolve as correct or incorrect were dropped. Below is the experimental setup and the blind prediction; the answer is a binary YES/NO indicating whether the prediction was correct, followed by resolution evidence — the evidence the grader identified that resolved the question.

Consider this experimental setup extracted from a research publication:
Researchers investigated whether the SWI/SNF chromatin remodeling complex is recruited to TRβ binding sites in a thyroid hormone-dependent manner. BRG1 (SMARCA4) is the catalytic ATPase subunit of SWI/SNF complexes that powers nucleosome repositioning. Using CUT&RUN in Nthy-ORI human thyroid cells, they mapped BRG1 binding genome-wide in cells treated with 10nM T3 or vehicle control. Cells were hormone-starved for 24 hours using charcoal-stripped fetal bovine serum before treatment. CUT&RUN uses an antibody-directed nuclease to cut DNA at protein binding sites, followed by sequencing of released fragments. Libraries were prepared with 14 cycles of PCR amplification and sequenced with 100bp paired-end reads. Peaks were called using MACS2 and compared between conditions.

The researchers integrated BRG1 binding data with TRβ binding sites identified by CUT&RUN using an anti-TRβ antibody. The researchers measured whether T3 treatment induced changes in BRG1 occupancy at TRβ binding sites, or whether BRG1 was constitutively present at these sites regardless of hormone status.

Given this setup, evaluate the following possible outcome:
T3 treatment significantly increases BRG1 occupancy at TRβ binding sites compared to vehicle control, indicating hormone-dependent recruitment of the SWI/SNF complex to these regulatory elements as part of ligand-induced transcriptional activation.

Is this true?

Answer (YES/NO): NO